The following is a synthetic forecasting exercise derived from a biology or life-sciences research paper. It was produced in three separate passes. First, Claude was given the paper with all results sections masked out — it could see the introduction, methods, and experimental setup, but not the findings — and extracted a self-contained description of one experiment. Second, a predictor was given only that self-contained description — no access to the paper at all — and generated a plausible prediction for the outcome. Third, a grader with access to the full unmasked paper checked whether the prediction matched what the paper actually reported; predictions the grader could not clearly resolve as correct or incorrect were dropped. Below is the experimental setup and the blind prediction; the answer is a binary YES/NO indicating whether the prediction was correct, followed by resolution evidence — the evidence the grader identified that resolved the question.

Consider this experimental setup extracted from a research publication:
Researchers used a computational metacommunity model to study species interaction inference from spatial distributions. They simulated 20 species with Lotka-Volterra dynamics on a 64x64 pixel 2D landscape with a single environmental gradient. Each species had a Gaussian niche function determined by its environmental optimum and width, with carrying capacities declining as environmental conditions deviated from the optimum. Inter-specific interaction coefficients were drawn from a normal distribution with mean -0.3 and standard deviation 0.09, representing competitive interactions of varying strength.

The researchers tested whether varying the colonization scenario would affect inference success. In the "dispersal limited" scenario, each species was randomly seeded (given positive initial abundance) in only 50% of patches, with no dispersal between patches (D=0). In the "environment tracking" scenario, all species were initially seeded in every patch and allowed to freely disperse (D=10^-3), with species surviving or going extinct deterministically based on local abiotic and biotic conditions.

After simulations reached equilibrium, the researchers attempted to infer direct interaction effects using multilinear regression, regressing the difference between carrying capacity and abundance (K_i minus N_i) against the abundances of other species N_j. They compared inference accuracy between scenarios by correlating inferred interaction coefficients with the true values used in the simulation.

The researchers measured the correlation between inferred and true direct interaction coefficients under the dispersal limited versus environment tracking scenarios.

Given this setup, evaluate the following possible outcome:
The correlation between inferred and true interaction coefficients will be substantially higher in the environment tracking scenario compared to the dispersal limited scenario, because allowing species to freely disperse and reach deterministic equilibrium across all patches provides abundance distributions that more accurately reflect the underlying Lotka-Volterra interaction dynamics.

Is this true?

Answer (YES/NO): NO